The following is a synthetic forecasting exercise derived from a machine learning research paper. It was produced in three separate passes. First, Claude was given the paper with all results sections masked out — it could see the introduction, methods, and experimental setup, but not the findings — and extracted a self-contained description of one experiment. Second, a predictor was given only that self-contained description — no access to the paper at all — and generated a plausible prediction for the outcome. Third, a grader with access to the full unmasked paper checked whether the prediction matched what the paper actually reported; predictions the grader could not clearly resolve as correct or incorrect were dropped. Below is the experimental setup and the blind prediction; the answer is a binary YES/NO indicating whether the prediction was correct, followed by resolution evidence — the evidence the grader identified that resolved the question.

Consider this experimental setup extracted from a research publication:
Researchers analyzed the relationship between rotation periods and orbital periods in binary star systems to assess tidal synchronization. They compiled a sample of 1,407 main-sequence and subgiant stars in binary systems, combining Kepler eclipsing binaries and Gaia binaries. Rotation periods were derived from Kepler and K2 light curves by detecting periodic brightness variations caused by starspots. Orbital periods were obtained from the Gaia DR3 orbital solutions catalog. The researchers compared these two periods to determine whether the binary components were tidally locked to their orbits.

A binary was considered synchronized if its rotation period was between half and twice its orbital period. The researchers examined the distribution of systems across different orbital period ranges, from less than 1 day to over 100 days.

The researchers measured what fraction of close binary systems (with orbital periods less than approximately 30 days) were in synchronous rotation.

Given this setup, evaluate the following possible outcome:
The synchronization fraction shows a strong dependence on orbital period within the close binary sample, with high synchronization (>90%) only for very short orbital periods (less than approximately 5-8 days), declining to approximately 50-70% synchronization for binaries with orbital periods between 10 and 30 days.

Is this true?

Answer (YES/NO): NO